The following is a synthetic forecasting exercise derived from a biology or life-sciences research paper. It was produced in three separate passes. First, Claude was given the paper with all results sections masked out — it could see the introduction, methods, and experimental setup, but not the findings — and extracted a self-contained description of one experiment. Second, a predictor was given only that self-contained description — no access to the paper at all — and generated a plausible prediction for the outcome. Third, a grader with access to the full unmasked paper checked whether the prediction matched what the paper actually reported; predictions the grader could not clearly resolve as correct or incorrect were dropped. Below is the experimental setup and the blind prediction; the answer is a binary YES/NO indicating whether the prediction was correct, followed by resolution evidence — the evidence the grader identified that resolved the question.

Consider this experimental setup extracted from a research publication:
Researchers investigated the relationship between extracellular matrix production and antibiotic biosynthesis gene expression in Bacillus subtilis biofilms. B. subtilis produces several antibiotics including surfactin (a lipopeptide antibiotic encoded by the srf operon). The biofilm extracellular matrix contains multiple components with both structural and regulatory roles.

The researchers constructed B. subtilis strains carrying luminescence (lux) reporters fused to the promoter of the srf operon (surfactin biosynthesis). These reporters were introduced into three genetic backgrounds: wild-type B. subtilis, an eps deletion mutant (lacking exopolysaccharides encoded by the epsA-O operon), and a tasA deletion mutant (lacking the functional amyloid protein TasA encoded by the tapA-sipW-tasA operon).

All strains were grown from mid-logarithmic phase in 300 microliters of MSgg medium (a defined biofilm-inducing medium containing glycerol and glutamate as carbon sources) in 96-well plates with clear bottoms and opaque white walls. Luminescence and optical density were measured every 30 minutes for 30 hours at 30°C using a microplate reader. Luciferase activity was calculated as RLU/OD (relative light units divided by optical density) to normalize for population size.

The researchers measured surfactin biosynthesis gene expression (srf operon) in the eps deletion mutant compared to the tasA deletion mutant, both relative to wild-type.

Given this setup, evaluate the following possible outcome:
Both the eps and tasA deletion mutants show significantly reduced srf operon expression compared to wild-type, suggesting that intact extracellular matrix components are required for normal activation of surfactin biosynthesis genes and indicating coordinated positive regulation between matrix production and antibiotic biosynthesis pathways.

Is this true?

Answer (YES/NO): NO